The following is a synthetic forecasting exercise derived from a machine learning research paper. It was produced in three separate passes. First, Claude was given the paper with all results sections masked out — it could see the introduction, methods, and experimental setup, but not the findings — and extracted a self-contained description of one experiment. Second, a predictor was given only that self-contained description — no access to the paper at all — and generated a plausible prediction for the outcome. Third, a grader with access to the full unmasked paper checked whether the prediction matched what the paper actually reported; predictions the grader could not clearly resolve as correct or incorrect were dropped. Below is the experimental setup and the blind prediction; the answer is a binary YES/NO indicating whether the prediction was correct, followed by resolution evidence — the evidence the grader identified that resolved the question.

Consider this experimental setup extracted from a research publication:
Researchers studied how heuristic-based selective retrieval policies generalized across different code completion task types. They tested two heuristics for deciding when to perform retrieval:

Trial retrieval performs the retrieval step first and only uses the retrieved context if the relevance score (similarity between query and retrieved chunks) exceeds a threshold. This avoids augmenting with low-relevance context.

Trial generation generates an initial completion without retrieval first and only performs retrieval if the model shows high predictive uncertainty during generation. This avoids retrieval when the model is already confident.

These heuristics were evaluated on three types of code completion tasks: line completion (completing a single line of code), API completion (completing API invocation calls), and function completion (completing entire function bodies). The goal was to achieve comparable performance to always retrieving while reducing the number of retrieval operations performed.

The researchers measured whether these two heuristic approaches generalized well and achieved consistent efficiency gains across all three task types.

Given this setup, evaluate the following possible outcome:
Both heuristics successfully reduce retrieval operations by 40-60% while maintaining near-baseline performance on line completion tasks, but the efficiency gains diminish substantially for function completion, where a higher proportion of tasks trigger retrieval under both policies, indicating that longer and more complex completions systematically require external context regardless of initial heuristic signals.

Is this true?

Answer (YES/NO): NO